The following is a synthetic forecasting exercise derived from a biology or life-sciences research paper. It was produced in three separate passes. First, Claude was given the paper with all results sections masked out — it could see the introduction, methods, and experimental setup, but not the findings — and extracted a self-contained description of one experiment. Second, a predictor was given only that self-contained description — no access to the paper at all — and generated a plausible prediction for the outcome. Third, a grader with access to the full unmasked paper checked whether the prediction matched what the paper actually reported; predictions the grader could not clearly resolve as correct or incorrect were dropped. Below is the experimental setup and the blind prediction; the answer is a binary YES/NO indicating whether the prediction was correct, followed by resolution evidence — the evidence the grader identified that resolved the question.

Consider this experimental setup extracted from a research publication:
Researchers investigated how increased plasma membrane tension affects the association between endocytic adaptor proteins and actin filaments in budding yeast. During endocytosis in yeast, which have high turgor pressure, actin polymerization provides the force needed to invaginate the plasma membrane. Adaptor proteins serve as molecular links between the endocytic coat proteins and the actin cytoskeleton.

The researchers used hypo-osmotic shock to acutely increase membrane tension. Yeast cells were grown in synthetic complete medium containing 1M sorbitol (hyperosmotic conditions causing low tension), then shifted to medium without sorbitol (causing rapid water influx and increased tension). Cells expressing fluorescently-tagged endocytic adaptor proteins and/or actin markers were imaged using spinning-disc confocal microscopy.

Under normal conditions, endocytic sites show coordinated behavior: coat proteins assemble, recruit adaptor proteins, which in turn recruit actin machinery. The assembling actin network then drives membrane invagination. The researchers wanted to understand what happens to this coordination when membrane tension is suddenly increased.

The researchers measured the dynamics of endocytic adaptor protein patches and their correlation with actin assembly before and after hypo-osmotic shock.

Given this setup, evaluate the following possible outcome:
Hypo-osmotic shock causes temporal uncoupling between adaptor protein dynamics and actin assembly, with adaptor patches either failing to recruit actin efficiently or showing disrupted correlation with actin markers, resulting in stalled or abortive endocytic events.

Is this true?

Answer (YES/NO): YES